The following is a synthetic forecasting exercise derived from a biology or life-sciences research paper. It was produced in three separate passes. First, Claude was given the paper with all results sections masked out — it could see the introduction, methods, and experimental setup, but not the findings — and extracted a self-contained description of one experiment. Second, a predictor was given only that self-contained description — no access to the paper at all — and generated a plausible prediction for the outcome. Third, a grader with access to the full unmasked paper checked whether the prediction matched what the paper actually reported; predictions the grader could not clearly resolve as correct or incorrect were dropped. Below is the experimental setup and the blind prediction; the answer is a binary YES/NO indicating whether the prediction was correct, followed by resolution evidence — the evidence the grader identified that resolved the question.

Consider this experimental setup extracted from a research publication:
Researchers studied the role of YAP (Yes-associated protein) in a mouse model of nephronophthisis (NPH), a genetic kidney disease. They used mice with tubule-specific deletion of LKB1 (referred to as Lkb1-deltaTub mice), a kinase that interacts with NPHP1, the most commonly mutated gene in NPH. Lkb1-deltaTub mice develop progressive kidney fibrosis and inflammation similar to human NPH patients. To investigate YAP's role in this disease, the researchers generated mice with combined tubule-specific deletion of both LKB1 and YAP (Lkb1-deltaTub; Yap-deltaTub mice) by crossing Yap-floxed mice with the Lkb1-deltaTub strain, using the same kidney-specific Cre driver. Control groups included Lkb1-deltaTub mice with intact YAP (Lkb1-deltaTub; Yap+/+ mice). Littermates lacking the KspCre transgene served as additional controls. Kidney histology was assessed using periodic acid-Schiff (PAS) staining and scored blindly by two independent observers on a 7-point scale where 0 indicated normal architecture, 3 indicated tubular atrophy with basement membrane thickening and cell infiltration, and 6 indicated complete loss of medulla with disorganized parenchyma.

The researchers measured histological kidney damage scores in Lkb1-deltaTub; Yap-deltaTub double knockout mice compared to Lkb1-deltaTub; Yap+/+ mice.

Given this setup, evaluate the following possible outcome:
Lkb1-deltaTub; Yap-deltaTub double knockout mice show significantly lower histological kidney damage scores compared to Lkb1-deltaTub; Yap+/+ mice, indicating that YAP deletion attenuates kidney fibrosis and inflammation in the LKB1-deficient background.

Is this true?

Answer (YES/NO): NO